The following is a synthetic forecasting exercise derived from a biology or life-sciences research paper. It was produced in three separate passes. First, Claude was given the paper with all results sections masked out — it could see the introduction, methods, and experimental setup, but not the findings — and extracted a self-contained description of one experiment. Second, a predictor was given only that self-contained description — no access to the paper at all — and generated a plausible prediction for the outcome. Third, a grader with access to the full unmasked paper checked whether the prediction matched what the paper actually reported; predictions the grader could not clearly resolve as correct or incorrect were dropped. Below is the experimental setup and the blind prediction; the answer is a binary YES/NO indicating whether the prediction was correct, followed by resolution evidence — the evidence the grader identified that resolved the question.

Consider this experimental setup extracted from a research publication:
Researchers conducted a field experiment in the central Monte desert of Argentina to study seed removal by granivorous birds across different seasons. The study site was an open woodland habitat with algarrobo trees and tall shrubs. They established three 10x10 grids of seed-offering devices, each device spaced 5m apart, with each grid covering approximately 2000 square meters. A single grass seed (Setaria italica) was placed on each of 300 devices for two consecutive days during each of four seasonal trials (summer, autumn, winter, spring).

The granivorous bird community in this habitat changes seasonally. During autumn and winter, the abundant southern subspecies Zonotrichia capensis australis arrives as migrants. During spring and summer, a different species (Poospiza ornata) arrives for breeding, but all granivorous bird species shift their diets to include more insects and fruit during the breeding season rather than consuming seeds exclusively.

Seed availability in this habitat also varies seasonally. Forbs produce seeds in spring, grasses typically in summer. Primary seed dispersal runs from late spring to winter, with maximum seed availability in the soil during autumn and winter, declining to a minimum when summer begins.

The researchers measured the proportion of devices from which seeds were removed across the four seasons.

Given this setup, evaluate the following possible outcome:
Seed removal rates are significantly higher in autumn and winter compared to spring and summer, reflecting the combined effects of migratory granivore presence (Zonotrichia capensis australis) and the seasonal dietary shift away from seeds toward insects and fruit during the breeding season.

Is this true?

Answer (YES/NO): YES